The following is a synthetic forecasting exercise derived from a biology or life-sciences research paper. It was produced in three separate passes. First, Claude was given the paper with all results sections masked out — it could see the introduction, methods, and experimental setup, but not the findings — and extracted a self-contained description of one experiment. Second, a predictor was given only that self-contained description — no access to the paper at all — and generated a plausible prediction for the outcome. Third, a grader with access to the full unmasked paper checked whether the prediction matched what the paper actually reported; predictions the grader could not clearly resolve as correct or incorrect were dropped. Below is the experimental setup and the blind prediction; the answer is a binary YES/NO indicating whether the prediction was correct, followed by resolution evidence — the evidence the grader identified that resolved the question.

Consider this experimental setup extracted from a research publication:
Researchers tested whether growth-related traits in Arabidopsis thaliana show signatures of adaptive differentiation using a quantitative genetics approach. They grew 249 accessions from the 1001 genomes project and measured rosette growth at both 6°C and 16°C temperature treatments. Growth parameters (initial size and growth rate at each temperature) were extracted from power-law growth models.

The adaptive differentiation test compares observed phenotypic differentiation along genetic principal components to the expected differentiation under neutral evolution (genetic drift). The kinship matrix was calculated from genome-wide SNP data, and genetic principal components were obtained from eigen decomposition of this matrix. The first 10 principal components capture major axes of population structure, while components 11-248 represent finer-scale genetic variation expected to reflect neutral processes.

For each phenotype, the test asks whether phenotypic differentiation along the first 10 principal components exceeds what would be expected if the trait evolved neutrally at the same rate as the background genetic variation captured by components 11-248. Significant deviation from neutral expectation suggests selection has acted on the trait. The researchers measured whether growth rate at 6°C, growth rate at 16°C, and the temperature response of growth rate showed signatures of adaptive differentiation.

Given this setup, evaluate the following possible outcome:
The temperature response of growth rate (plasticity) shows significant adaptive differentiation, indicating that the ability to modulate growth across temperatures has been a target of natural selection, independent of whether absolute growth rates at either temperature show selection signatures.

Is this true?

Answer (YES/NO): NO